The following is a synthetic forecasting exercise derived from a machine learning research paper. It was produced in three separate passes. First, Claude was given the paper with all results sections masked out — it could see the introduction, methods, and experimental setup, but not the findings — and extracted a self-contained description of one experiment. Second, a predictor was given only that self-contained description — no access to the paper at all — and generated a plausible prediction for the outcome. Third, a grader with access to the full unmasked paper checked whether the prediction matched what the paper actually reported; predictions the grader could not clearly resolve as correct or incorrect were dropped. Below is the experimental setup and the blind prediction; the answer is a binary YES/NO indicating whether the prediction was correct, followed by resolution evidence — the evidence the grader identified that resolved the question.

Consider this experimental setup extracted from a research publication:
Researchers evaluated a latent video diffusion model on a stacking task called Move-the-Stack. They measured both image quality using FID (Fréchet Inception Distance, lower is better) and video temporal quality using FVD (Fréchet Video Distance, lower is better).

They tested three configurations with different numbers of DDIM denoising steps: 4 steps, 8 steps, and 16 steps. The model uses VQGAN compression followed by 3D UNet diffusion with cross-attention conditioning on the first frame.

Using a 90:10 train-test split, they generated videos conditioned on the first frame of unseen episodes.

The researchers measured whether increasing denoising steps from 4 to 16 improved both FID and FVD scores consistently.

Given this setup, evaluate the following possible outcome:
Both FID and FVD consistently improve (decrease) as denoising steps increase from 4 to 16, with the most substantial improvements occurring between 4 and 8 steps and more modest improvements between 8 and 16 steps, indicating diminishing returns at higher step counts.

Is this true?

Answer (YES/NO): NO